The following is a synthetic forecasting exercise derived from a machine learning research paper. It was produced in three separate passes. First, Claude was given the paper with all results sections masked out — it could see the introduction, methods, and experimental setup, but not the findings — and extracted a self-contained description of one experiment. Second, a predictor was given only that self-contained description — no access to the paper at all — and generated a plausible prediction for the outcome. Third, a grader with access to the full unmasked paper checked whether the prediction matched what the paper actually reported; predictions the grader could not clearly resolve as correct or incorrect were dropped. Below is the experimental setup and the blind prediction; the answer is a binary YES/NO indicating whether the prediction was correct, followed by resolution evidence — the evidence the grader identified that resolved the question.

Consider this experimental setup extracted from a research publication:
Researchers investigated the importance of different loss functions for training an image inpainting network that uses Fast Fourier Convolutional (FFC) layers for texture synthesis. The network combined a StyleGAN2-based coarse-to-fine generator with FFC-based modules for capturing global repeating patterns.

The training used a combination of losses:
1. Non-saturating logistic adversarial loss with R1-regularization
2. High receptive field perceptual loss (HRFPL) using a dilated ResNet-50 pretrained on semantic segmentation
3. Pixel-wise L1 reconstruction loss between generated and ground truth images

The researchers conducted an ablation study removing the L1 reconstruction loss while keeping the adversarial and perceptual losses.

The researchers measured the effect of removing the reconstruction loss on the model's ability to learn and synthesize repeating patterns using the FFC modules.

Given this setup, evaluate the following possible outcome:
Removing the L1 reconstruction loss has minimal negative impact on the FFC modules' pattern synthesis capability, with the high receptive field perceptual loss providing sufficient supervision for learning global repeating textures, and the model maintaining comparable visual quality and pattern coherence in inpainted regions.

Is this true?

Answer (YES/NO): NO